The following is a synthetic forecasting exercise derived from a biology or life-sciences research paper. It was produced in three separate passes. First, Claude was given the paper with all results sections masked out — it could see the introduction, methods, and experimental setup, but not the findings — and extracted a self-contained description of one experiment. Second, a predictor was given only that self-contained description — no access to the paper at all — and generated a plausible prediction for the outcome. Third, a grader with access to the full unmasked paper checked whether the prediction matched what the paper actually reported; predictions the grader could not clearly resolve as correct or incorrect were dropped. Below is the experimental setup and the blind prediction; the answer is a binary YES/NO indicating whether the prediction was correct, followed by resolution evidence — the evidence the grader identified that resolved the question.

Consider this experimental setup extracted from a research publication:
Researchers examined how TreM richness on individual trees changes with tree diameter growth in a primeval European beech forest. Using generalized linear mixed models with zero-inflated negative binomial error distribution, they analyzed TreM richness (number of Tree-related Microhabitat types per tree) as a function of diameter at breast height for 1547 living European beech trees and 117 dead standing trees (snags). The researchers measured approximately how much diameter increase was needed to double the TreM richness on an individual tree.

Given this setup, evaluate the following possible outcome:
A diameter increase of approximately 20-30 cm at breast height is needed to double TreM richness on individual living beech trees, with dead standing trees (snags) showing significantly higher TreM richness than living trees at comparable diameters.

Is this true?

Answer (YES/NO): YES